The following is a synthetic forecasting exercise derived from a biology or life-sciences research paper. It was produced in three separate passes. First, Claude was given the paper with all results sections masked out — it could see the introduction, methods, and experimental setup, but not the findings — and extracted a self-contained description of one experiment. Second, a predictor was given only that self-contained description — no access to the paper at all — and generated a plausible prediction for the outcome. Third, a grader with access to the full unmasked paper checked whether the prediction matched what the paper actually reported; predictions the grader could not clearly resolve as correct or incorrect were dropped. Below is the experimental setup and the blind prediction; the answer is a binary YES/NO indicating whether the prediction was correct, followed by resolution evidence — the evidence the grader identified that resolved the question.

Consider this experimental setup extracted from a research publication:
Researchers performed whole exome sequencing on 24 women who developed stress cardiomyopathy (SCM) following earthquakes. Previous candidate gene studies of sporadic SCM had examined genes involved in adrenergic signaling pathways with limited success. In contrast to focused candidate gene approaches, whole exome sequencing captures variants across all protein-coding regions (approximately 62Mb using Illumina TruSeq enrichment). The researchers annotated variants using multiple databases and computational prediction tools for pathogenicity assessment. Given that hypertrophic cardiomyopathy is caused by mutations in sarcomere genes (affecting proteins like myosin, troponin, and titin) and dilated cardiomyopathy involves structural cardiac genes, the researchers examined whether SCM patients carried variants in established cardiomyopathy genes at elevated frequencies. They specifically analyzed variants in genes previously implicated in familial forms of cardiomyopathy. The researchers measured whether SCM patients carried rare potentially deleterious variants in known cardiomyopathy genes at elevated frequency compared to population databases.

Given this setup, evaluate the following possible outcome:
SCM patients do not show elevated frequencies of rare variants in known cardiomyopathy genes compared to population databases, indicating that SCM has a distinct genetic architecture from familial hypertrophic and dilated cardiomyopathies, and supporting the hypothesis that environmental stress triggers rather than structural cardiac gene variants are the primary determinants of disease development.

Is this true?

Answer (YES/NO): YES